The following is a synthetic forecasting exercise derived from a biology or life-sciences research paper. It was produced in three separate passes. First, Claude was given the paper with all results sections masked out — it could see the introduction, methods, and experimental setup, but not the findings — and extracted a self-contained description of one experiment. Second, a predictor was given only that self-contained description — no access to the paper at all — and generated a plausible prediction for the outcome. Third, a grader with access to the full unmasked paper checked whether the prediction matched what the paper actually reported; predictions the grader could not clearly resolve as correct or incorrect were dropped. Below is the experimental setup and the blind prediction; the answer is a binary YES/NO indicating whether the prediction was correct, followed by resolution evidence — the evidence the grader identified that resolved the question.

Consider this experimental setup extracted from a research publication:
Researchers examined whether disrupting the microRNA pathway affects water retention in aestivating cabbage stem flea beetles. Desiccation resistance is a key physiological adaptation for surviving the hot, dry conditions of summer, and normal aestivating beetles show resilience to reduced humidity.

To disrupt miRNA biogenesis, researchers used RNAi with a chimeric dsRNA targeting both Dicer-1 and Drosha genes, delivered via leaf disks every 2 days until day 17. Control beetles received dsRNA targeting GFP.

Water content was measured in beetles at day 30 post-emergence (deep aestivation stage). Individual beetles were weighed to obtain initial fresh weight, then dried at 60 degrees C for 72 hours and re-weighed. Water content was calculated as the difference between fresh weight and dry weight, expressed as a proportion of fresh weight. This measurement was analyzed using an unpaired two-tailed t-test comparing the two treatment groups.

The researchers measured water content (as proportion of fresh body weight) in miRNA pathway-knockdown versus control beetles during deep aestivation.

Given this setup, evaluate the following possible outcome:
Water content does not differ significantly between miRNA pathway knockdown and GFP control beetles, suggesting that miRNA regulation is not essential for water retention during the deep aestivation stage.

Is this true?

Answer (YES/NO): NO